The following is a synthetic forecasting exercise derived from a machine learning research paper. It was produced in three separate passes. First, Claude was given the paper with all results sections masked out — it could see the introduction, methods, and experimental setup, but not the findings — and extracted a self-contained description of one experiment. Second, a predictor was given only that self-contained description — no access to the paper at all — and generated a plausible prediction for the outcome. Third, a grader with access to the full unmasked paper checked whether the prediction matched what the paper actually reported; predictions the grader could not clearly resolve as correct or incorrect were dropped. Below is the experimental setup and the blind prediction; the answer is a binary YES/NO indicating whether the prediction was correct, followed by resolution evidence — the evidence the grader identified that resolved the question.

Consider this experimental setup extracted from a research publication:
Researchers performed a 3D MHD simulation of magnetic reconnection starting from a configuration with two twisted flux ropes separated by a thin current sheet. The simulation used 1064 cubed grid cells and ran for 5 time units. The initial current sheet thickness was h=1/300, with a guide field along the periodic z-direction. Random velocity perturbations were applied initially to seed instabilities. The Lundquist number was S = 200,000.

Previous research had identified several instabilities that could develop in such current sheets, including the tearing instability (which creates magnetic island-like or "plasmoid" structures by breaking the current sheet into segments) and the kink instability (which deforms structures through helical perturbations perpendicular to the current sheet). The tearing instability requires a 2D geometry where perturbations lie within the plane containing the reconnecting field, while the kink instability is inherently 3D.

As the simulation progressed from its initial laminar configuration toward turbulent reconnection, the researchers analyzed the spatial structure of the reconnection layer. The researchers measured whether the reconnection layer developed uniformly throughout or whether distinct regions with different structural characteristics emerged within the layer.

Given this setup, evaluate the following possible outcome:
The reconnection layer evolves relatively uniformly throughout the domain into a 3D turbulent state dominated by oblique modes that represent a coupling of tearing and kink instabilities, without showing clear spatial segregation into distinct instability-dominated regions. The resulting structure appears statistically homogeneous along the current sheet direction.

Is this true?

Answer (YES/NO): NO